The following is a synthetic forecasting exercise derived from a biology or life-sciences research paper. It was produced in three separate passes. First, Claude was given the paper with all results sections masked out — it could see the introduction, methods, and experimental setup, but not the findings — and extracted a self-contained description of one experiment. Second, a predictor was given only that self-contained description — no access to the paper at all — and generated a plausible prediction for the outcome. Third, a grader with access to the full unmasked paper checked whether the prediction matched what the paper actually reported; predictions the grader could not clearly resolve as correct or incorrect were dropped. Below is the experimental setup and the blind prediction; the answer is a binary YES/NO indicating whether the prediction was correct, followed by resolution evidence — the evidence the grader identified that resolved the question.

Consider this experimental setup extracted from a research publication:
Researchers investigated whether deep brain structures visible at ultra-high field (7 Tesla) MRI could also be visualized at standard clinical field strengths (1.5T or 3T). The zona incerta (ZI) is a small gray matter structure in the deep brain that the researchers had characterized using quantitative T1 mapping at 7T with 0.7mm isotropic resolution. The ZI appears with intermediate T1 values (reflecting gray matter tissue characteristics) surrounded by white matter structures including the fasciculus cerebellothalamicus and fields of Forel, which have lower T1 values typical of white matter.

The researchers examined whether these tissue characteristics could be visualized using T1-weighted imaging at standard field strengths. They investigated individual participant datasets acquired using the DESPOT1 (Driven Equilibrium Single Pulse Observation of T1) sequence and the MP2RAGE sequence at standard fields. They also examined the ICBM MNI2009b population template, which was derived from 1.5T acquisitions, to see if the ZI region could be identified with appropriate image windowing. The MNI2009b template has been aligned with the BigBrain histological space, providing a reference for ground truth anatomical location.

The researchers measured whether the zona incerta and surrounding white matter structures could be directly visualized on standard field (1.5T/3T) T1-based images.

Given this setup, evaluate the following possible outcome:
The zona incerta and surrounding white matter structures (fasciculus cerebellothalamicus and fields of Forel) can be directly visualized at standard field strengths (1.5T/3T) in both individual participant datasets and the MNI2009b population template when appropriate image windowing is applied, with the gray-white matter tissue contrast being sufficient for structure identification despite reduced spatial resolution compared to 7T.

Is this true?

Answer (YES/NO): NO